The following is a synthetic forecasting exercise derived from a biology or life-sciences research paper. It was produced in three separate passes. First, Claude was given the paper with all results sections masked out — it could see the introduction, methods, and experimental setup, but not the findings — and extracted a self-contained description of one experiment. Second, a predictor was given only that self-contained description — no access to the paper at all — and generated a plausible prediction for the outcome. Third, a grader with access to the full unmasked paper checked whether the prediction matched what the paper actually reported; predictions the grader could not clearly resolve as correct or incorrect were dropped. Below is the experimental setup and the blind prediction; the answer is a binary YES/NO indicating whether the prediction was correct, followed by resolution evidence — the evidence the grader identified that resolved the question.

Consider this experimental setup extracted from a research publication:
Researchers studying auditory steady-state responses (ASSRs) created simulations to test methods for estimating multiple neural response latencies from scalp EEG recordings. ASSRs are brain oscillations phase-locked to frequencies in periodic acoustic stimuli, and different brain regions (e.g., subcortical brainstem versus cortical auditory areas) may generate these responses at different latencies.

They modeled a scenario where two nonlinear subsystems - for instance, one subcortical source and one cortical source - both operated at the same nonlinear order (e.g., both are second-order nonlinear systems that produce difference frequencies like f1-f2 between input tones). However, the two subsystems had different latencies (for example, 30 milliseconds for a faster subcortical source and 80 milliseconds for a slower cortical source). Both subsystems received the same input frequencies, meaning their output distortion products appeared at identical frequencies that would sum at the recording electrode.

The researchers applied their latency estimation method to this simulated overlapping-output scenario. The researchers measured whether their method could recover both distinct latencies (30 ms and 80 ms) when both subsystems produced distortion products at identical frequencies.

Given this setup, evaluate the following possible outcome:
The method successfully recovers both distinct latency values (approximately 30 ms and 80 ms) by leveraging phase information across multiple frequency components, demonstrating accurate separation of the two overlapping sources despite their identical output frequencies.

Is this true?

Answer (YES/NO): NO